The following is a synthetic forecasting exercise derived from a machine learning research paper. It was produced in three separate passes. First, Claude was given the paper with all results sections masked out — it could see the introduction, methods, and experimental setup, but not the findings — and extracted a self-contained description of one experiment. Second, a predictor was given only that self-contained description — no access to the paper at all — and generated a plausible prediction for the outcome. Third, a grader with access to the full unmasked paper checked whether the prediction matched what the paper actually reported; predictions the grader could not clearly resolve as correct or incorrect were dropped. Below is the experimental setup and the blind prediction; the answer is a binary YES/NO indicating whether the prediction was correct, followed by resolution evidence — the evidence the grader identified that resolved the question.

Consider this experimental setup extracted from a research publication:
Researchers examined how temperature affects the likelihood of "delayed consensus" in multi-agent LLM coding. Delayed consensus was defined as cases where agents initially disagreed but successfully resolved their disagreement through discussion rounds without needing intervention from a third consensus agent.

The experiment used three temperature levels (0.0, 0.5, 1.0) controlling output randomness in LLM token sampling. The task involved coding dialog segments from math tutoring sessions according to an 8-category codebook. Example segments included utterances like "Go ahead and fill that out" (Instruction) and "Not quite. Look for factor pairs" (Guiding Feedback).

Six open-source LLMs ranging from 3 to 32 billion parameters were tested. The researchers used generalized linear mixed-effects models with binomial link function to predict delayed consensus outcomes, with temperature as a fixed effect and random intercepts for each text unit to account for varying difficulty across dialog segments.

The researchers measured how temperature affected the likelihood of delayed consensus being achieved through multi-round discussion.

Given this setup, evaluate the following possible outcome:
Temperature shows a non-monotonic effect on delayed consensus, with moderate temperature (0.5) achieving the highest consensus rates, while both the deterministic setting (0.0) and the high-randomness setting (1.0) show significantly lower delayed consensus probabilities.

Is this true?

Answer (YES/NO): NO